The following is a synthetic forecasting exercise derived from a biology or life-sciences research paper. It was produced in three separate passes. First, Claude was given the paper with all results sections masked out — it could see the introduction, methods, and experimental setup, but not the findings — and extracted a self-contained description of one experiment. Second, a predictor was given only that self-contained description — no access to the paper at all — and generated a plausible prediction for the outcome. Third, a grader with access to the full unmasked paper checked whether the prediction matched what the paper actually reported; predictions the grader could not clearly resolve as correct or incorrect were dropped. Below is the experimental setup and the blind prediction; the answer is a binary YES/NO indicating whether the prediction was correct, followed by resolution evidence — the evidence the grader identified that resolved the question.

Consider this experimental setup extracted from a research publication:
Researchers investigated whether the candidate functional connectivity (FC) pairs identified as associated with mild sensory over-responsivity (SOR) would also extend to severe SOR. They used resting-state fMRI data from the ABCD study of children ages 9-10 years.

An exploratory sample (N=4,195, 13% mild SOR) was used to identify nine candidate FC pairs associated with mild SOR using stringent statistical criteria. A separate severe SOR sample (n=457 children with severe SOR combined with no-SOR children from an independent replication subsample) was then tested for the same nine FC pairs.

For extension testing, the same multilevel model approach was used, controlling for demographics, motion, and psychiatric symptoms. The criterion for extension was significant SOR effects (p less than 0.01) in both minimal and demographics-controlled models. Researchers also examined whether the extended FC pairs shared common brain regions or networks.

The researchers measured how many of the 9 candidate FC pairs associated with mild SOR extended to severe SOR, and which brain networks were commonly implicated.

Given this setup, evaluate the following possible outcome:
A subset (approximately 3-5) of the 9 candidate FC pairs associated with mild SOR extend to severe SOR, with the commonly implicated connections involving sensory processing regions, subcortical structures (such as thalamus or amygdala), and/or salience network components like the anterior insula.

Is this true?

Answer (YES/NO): YES